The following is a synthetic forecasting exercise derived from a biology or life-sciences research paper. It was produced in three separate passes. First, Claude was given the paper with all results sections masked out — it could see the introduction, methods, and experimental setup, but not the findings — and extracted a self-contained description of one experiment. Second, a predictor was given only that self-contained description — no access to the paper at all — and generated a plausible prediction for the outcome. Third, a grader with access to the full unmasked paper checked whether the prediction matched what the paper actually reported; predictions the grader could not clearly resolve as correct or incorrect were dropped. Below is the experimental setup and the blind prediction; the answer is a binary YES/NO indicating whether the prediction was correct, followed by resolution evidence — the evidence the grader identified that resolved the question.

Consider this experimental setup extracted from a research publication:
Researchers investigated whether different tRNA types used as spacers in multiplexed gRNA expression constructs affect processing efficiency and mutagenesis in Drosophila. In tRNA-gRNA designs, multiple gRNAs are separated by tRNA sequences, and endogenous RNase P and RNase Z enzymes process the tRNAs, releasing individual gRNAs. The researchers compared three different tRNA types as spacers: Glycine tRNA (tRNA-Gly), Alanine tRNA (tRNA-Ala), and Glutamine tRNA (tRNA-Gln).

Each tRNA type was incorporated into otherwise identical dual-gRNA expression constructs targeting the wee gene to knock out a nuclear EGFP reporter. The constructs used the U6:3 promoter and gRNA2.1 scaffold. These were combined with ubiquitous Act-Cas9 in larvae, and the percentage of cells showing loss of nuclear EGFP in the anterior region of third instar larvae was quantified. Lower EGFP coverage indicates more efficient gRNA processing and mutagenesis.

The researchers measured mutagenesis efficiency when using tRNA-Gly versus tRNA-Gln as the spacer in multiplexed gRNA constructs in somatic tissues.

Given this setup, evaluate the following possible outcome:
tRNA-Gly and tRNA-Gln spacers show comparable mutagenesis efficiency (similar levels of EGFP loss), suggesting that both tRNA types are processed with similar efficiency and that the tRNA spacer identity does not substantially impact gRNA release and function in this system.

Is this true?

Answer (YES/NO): NO